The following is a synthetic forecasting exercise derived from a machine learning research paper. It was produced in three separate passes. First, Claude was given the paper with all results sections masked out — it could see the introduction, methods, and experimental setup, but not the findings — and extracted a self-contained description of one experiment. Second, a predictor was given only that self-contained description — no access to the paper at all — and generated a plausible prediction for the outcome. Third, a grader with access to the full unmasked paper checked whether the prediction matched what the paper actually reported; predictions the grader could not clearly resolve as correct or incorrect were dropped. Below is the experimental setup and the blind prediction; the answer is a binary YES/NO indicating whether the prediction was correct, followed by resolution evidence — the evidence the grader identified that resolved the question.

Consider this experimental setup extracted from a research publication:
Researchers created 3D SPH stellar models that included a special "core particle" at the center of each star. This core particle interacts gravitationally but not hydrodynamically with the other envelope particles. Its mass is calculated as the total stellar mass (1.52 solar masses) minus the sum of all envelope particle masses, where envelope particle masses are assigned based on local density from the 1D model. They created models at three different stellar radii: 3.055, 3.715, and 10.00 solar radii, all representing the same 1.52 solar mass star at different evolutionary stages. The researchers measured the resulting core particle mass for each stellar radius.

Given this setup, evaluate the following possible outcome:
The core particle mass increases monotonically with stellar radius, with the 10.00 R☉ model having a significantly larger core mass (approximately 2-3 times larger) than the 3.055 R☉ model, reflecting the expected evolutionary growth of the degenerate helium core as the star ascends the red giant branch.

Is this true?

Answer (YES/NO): NO